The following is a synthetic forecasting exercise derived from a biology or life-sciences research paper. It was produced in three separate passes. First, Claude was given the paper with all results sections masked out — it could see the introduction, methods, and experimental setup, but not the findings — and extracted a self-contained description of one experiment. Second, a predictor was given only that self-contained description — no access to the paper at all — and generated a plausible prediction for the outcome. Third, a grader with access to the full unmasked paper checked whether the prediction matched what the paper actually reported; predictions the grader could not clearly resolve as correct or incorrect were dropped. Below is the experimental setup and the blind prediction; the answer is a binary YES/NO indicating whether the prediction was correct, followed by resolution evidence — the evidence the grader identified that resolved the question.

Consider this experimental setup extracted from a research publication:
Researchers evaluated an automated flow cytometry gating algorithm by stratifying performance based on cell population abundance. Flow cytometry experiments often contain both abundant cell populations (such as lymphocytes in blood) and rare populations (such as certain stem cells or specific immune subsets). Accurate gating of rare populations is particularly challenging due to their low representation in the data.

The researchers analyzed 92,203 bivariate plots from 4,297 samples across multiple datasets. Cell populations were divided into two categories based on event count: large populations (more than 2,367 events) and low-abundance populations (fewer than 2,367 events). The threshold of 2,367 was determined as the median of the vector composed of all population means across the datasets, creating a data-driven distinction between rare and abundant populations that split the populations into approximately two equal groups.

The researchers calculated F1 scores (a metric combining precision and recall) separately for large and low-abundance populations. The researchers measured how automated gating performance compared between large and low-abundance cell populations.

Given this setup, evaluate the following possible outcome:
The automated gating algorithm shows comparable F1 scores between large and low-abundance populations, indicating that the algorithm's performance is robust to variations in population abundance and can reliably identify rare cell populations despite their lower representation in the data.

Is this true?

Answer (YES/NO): NO